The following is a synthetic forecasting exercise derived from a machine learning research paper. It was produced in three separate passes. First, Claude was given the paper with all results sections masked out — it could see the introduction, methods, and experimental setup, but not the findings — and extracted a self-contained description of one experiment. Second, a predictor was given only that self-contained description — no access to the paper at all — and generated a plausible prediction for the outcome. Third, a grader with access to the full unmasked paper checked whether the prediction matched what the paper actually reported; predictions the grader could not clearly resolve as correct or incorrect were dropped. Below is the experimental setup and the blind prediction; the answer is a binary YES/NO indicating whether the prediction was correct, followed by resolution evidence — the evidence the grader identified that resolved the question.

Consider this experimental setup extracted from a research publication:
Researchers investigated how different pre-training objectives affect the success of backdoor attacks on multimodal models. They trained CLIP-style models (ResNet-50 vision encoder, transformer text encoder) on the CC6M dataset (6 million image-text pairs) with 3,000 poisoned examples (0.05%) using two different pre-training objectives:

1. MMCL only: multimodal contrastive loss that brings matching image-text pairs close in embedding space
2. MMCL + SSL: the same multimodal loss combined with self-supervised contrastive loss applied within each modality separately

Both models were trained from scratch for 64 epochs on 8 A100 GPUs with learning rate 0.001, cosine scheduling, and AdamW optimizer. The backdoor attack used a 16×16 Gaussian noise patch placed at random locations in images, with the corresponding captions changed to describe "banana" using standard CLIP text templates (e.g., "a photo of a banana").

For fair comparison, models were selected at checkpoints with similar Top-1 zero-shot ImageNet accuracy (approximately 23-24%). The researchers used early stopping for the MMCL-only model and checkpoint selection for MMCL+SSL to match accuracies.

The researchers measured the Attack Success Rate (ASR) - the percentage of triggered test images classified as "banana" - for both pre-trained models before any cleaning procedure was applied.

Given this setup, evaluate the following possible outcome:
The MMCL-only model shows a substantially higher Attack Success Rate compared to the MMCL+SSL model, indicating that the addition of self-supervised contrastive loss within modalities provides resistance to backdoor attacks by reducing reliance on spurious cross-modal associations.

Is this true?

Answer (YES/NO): NO